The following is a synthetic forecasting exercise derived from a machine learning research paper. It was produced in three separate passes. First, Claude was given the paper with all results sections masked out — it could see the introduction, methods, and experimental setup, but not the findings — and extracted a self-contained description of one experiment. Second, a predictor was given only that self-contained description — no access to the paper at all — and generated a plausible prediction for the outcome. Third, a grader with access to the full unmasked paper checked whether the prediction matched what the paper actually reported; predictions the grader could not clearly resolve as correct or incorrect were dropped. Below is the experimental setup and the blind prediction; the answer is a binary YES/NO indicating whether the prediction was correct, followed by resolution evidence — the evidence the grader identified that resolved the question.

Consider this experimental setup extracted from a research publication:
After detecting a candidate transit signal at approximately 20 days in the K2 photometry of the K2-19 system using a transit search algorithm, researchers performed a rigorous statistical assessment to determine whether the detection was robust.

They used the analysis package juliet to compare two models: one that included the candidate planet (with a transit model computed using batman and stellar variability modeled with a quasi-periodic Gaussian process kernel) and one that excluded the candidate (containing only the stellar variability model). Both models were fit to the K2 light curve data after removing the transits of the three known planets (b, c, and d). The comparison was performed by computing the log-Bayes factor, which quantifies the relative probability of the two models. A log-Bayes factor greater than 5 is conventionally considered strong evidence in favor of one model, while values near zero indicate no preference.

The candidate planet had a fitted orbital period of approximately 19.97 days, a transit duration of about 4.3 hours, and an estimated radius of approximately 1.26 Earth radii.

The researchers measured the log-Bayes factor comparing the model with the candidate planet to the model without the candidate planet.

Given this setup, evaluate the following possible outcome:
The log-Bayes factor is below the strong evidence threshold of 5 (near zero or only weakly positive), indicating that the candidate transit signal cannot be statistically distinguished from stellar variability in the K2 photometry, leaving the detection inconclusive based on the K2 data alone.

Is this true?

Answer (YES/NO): NO